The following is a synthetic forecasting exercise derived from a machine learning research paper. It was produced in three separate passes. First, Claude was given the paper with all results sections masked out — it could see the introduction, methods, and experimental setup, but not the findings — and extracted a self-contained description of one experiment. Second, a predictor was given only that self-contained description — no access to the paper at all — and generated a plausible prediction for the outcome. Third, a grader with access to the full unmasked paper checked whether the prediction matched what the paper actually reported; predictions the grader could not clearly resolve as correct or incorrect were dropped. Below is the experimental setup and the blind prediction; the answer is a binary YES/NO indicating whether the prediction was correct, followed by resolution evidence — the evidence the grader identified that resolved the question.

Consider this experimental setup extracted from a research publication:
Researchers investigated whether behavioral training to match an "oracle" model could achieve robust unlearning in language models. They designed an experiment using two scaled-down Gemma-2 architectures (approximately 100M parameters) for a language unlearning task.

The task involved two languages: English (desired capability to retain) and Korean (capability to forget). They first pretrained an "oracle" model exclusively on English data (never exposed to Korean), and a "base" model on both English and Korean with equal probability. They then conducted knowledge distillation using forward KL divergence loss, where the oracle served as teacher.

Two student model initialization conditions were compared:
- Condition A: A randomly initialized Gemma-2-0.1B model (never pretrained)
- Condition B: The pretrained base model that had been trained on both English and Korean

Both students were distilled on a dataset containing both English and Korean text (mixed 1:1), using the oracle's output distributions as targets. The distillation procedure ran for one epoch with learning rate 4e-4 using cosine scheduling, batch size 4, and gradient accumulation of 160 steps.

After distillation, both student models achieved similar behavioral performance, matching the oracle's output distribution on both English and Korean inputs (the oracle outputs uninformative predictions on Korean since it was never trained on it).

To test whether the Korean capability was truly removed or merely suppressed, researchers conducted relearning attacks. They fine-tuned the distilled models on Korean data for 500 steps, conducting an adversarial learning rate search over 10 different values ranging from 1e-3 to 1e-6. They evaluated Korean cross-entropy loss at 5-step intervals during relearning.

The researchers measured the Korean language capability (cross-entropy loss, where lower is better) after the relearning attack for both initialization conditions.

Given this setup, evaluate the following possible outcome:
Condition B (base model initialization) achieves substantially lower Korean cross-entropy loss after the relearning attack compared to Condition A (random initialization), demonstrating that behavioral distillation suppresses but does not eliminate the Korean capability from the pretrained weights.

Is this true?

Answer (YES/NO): YES